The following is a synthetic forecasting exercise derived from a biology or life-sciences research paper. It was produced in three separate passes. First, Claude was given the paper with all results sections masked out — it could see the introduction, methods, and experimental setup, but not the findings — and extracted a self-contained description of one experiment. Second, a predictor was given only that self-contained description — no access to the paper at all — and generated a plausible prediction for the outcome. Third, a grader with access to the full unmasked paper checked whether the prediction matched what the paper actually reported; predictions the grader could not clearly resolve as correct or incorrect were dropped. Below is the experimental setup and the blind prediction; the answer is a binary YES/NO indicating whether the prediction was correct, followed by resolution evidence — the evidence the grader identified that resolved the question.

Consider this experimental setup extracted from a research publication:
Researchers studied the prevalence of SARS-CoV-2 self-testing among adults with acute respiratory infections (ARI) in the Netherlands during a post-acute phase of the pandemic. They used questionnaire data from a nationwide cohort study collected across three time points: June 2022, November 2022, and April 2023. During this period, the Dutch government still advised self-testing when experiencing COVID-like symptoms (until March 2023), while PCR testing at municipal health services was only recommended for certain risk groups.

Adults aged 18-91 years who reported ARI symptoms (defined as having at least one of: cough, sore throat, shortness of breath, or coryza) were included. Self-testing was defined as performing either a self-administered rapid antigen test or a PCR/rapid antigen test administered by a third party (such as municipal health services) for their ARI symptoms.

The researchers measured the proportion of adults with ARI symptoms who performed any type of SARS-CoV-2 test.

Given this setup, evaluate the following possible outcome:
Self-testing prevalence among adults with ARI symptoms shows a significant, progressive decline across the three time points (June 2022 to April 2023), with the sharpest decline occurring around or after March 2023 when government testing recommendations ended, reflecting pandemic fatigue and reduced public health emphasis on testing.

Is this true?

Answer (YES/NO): NO